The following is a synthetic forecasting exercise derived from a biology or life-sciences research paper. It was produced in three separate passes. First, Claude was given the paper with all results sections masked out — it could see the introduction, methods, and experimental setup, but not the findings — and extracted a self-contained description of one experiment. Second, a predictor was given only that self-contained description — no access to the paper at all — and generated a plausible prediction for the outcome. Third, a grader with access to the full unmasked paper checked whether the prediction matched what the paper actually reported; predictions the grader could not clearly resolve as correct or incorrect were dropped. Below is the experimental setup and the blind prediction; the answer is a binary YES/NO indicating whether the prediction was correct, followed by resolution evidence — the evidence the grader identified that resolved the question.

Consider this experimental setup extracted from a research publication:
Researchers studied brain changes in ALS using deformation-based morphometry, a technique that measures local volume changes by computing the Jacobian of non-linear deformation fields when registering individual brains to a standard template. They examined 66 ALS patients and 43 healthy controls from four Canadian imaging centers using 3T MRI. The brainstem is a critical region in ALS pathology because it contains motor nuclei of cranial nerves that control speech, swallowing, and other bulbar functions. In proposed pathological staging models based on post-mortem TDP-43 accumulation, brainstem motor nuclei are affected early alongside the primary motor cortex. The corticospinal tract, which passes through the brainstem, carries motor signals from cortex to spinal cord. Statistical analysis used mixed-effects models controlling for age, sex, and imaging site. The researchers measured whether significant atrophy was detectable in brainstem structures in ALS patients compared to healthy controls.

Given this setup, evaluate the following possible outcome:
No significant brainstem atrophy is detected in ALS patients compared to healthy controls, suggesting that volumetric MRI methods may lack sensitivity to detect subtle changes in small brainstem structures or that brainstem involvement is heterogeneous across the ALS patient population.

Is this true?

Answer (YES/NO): NO